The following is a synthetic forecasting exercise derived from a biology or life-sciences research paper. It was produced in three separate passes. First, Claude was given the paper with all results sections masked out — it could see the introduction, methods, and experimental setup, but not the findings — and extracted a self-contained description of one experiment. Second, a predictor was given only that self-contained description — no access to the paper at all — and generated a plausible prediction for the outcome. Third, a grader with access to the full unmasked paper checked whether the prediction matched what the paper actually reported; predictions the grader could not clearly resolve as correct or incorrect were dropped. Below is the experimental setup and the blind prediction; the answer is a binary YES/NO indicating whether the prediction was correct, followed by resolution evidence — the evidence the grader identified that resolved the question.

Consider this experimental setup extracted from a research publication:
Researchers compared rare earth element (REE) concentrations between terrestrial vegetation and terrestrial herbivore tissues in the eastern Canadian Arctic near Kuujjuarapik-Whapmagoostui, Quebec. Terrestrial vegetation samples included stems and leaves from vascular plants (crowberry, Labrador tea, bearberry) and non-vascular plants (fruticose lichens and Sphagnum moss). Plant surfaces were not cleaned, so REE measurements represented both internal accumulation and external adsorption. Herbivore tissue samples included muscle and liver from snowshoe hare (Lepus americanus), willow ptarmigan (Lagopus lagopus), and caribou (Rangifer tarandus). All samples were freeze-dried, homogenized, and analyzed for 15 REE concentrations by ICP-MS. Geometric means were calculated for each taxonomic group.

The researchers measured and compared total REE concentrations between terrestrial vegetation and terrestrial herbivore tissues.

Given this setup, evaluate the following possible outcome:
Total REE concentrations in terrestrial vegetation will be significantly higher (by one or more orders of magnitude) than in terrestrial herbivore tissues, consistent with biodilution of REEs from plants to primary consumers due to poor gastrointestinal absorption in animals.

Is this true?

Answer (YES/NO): YES